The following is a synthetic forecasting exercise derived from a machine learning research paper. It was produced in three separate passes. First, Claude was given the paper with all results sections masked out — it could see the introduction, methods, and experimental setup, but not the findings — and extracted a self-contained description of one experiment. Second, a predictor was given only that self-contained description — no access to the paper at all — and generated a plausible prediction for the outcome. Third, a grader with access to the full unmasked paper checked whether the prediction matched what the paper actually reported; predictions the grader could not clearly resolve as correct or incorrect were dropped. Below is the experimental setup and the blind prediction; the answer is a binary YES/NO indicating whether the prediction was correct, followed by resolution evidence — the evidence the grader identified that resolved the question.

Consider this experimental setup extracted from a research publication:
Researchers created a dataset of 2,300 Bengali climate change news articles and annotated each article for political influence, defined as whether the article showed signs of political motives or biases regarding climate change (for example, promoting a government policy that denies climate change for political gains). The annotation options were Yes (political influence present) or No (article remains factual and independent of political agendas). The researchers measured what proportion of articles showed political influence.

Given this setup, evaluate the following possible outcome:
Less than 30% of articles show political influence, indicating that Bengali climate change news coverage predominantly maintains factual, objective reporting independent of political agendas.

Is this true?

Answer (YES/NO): YES